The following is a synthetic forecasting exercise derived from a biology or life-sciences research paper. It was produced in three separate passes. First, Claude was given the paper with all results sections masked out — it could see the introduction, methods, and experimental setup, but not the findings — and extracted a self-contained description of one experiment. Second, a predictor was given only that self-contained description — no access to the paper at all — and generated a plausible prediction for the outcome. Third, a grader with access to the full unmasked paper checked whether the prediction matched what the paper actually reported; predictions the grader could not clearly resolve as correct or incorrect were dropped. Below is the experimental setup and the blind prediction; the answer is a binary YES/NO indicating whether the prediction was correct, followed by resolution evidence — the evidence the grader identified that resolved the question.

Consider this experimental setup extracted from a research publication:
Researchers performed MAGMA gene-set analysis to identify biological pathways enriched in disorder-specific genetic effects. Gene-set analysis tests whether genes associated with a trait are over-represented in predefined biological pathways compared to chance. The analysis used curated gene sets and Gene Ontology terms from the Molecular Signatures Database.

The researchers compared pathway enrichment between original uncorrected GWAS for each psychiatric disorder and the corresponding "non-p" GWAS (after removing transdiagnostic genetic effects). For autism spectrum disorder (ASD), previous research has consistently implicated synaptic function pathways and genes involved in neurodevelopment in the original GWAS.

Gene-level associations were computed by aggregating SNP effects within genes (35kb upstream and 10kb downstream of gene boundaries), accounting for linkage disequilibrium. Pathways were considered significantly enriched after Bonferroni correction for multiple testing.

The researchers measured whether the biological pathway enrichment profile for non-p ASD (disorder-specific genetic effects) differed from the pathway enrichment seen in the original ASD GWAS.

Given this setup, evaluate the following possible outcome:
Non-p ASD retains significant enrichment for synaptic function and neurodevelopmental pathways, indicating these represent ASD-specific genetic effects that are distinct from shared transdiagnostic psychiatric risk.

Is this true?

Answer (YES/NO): NO